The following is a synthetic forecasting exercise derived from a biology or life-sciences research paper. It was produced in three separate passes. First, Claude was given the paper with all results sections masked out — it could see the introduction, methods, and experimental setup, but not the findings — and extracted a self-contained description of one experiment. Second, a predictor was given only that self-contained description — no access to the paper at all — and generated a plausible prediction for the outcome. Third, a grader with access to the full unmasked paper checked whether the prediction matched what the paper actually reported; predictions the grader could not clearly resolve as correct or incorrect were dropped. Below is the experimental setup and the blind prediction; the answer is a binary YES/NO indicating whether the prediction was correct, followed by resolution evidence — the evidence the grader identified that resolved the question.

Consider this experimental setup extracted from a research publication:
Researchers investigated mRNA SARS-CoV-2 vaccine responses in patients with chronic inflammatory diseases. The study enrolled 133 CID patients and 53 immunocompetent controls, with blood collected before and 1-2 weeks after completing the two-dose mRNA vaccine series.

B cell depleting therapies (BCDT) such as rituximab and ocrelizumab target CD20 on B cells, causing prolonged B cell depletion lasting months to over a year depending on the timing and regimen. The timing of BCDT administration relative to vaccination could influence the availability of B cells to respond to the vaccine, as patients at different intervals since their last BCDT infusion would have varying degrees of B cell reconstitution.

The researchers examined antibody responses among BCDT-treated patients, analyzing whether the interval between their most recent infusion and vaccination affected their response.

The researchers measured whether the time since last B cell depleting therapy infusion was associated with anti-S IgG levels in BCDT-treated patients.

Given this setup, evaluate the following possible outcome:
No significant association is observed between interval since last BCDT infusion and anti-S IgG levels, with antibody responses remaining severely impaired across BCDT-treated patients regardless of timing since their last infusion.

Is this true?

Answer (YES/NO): NO